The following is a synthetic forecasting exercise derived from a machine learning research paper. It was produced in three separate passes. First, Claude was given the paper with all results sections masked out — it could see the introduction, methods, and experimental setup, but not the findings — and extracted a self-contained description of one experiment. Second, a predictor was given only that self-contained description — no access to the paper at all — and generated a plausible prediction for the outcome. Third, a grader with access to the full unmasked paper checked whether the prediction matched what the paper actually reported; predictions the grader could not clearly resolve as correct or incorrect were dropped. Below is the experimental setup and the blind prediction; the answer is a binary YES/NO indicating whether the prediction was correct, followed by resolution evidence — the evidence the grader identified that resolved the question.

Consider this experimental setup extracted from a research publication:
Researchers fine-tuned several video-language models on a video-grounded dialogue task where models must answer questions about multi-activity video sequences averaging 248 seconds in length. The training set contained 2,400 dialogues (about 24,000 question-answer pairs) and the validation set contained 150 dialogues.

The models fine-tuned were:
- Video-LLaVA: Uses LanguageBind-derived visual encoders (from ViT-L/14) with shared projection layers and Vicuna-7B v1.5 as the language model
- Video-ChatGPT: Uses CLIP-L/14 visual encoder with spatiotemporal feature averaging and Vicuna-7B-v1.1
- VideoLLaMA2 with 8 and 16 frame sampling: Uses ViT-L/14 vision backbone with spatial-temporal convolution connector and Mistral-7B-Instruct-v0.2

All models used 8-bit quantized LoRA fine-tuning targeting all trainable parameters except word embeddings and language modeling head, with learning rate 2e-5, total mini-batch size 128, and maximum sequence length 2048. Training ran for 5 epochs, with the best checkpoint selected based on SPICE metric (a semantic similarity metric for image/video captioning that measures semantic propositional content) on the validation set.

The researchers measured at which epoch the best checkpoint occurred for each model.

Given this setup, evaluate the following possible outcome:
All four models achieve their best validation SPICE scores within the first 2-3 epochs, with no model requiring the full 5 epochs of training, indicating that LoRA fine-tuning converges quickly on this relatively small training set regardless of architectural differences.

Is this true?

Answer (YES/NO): NO